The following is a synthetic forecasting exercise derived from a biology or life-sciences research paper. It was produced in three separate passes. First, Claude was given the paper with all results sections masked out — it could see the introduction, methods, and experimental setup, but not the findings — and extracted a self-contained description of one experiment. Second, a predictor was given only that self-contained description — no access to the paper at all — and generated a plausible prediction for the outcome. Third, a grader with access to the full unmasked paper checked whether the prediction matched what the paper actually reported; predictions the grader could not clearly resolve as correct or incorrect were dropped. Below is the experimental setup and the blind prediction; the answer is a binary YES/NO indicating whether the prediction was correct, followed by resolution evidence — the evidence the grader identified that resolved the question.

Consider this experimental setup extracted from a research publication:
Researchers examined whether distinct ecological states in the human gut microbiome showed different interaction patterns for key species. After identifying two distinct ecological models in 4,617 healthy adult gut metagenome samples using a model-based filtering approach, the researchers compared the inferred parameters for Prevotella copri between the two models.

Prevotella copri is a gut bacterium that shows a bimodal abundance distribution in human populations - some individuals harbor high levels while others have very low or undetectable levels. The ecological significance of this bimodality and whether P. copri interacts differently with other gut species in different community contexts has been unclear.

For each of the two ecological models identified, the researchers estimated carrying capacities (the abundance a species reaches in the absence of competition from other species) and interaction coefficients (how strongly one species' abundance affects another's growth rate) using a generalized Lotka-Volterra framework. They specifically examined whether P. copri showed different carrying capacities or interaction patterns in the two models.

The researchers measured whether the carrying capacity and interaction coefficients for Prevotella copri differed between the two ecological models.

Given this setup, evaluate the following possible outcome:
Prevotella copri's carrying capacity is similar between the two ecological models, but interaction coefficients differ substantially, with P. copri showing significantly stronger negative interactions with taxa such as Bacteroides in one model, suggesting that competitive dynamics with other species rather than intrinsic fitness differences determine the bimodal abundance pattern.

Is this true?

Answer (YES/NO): NO